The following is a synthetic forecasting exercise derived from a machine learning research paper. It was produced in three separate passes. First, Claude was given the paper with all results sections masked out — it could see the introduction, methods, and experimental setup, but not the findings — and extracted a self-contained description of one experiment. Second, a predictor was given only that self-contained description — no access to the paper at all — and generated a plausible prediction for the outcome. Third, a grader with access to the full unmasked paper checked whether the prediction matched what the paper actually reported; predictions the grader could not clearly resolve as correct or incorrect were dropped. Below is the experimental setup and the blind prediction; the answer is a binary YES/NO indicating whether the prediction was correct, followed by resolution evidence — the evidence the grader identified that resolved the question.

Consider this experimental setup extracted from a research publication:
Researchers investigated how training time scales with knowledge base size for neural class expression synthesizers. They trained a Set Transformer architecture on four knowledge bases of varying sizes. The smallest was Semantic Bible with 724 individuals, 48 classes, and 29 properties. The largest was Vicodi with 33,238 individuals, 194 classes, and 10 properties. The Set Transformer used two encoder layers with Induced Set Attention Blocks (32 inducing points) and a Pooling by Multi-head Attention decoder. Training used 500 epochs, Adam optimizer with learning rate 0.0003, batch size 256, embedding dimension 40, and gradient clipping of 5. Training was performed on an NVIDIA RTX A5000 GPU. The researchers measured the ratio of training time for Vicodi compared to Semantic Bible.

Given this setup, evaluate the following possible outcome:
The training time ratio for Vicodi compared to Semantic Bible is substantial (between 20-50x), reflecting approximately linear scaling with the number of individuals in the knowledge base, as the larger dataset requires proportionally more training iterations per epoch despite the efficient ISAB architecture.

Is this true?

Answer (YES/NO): NO